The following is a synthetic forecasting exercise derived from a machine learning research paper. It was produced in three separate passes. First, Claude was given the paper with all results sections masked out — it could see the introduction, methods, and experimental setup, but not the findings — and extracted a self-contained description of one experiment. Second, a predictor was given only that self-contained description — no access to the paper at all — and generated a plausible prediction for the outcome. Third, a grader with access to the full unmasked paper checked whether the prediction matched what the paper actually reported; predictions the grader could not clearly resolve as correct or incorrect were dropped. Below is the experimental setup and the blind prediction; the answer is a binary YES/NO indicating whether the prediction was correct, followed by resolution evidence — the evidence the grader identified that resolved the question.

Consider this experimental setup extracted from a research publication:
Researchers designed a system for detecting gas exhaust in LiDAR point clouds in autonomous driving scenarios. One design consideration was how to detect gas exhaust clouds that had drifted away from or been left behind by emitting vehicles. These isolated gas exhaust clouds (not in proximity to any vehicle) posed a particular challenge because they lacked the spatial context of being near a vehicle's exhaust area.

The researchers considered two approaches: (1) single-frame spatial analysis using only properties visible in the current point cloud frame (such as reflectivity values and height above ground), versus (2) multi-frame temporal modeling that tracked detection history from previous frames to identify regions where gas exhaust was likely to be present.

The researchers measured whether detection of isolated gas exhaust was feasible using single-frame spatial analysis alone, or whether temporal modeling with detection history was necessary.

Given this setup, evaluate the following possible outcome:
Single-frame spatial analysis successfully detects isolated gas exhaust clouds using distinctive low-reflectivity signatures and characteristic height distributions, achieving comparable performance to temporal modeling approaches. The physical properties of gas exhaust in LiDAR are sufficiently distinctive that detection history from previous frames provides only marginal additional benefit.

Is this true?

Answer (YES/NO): NO